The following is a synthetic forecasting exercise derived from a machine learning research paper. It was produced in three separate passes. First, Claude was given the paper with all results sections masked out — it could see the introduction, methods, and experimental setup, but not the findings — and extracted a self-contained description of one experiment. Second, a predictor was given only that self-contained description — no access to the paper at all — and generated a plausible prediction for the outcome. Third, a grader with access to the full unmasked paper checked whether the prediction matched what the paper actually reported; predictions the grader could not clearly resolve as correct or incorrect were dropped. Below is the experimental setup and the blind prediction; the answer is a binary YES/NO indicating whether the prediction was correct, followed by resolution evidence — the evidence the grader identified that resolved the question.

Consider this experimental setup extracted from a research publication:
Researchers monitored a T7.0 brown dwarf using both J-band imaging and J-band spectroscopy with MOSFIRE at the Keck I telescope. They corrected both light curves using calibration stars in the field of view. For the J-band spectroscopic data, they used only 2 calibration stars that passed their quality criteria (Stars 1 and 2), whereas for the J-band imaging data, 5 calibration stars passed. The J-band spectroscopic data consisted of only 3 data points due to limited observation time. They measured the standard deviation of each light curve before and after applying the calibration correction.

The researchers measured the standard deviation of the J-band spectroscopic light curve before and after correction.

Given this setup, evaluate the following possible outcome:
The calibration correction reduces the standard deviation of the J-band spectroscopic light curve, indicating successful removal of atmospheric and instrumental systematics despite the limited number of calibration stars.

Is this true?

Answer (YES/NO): NO